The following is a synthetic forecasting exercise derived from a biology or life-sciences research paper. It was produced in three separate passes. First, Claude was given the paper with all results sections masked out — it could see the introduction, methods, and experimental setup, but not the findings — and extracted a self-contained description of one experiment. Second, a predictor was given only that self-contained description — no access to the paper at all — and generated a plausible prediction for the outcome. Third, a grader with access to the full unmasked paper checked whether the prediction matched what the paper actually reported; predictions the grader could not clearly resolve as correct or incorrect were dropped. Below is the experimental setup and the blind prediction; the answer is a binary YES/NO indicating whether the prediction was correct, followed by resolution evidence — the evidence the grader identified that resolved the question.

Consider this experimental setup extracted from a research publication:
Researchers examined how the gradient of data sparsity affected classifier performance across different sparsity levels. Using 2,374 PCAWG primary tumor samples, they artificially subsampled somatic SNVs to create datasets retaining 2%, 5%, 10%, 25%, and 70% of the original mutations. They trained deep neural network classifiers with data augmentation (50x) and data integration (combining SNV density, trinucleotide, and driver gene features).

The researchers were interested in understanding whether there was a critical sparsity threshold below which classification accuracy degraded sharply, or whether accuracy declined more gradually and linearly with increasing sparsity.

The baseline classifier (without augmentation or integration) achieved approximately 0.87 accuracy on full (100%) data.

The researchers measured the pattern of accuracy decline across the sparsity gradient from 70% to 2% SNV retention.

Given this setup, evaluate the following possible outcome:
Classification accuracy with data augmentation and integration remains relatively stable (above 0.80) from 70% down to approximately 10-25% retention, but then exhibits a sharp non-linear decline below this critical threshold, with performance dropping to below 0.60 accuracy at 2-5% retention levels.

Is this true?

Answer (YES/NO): NO